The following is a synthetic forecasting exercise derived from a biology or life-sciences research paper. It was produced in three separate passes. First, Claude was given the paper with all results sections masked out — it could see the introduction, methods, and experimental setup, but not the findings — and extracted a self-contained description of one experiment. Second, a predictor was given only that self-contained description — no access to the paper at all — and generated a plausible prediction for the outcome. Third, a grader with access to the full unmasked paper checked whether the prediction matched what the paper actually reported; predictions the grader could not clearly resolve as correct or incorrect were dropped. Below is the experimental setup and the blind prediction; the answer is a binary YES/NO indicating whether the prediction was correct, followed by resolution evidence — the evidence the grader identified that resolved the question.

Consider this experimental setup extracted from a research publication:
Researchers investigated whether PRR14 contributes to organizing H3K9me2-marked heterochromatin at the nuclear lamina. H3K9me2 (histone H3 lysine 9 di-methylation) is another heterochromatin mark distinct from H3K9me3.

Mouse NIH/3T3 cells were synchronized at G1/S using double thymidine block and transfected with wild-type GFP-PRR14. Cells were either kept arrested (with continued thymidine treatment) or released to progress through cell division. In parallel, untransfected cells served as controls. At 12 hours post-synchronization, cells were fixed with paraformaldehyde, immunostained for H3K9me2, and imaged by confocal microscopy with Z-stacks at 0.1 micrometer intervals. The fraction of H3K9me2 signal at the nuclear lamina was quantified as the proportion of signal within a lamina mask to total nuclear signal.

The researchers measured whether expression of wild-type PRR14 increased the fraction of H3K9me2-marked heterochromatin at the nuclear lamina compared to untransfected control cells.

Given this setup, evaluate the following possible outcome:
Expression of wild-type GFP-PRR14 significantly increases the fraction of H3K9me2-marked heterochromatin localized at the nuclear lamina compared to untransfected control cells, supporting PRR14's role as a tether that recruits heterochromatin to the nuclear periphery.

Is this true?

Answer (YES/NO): NO